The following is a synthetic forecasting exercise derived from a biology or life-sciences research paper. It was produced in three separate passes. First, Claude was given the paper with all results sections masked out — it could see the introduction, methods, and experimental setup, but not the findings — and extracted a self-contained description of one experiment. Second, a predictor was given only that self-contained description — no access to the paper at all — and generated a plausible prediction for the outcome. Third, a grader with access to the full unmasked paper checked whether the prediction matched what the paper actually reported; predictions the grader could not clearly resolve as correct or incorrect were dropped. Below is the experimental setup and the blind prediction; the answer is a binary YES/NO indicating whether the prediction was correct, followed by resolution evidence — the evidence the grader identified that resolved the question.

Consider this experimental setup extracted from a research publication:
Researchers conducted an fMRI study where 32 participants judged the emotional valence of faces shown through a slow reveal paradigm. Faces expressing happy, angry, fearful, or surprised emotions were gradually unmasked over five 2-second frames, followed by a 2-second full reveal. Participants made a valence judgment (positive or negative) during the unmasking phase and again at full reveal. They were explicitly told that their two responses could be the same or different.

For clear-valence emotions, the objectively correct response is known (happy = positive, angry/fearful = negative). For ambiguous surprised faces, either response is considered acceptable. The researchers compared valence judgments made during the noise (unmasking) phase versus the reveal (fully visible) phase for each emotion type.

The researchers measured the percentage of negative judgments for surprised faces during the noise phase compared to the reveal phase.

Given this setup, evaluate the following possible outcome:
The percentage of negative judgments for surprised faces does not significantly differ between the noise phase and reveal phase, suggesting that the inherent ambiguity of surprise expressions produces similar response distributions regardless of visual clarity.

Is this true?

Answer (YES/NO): YES